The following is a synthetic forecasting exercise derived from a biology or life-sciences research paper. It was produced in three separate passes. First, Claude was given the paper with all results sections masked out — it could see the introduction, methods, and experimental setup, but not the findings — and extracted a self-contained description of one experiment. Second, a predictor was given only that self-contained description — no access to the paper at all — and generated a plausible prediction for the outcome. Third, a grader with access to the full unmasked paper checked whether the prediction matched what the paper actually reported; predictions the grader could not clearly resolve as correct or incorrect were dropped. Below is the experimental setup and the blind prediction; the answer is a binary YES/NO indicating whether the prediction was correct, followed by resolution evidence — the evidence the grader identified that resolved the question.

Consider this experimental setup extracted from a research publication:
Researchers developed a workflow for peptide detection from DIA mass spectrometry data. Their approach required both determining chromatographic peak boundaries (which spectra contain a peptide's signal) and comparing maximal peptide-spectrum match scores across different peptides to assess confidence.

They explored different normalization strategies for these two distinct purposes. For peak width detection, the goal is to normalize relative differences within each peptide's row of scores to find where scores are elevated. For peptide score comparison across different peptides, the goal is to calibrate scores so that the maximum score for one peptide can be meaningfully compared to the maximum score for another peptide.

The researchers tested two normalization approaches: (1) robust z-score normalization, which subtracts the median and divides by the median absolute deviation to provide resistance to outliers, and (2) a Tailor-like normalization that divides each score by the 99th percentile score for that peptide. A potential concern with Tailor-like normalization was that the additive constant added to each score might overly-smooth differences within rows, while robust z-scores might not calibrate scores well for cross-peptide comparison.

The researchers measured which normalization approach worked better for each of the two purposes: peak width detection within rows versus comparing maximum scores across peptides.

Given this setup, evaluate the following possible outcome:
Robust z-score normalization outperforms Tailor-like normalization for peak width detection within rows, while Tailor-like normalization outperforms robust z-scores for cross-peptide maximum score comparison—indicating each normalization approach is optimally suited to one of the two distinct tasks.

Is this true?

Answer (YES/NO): YES